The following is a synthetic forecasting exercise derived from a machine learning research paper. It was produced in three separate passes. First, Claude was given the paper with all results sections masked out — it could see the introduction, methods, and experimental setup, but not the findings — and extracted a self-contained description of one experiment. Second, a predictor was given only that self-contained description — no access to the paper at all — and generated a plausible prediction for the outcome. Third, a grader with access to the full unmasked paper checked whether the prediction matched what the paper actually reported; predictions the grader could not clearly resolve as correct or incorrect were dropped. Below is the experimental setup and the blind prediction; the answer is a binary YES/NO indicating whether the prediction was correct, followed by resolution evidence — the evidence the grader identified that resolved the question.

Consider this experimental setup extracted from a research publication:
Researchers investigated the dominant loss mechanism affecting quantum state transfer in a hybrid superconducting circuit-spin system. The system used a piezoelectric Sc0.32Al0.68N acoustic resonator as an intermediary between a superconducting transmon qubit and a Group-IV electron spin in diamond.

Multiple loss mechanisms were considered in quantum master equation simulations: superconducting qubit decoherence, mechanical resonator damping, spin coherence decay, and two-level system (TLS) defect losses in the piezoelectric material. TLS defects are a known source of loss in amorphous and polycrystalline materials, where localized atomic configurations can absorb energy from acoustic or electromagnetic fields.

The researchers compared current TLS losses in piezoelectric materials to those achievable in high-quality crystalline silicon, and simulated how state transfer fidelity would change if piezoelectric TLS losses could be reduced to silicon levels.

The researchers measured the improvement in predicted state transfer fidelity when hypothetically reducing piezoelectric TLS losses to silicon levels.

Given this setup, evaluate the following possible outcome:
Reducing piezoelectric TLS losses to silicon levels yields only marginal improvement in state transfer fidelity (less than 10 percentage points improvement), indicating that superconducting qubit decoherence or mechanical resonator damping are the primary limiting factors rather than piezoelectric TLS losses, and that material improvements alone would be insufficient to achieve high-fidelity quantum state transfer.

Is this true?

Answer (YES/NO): NO